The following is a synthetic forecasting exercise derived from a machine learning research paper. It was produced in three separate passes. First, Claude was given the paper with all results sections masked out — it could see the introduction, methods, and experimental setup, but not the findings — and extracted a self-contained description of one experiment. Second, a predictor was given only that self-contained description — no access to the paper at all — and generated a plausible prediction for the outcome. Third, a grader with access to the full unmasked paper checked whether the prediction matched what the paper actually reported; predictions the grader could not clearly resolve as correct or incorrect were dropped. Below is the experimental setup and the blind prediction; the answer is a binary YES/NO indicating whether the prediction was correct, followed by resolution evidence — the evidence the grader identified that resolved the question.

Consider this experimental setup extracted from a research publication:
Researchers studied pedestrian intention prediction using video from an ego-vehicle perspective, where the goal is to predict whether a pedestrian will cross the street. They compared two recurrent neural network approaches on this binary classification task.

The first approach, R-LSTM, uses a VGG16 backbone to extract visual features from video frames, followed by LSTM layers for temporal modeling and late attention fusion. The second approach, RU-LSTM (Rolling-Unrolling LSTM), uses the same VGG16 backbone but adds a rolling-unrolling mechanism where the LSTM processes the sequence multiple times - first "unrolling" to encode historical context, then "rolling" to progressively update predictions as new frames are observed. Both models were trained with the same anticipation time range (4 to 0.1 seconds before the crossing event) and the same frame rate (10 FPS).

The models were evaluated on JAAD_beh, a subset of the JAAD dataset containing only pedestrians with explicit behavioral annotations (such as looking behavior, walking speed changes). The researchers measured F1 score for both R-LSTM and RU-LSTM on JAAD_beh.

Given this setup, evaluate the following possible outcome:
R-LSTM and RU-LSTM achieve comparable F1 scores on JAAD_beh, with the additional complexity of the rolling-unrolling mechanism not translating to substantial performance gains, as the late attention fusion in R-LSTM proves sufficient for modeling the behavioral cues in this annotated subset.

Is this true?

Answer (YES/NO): NO